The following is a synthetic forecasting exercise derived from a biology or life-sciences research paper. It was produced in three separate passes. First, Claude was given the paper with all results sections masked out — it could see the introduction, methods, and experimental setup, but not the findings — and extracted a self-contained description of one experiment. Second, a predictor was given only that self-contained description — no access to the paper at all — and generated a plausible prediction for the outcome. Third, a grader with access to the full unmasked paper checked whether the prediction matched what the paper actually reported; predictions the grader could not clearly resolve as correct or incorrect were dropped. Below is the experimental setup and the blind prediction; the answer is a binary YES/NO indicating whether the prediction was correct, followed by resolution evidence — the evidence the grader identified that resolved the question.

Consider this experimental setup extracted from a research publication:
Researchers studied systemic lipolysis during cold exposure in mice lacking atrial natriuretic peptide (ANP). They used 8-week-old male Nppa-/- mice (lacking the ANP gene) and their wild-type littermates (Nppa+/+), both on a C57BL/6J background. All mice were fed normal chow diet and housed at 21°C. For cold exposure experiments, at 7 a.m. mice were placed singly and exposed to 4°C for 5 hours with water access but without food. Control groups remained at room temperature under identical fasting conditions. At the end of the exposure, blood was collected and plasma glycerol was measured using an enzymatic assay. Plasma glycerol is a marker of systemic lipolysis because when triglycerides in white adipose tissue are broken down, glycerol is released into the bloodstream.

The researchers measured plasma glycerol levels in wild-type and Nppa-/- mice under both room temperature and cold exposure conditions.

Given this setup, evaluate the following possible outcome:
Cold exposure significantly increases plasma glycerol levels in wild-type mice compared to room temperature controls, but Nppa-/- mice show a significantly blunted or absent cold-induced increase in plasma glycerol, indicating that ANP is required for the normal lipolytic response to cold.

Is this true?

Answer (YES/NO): YES